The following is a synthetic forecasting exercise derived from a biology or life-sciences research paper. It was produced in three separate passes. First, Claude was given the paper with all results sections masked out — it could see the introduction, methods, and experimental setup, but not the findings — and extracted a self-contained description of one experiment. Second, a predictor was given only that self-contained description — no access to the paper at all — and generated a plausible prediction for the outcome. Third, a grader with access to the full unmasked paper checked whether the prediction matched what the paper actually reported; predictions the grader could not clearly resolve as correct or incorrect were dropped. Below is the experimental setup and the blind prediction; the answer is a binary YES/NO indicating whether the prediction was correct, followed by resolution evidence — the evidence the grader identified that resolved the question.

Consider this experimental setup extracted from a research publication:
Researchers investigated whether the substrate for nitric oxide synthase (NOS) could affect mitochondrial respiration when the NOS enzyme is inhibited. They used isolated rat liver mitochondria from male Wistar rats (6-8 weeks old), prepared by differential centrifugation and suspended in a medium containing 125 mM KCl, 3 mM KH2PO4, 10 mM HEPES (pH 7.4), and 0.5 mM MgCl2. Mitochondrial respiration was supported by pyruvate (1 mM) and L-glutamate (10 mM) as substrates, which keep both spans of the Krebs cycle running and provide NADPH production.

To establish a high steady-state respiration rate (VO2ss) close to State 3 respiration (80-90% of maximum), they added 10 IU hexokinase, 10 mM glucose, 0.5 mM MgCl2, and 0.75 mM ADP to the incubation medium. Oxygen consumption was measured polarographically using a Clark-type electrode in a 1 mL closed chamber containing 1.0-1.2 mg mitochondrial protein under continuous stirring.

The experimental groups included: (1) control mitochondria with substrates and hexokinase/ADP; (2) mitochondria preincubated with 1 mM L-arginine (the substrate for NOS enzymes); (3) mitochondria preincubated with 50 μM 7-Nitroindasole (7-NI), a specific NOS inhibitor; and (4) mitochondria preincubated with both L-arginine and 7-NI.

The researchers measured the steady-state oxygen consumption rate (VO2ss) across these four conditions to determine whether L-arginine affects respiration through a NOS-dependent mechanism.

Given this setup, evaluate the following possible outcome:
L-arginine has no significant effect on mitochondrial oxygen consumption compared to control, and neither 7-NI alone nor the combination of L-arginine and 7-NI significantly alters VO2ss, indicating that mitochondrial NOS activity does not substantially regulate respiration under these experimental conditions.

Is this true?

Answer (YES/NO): NO